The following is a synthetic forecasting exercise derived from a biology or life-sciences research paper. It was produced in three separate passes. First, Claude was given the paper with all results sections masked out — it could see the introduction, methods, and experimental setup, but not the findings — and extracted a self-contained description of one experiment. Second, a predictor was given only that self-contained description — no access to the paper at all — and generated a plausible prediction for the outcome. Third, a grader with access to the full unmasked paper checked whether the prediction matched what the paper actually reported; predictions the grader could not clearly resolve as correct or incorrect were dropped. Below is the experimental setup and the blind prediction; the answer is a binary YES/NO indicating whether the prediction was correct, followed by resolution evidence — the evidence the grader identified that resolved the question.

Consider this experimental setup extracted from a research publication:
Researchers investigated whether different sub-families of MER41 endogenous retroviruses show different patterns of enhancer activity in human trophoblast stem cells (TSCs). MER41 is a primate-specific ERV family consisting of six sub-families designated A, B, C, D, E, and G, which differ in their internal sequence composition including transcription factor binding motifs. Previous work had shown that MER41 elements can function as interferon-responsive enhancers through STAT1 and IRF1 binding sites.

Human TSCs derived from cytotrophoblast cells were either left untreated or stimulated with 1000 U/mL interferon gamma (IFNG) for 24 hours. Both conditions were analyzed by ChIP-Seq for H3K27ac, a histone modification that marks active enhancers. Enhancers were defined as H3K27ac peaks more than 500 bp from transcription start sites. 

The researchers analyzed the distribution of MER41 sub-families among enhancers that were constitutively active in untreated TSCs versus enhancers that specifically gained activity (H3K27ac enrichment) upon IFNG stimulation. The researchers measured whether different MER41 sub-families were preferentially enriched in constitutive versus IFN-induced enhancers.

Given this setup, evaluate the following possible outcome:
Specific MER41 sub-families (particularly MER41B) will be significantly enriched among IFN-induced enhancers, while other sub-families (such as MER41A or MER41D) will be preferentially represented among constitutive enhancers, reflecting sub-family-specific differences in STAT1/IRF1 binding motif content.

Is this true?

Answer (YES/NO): NO